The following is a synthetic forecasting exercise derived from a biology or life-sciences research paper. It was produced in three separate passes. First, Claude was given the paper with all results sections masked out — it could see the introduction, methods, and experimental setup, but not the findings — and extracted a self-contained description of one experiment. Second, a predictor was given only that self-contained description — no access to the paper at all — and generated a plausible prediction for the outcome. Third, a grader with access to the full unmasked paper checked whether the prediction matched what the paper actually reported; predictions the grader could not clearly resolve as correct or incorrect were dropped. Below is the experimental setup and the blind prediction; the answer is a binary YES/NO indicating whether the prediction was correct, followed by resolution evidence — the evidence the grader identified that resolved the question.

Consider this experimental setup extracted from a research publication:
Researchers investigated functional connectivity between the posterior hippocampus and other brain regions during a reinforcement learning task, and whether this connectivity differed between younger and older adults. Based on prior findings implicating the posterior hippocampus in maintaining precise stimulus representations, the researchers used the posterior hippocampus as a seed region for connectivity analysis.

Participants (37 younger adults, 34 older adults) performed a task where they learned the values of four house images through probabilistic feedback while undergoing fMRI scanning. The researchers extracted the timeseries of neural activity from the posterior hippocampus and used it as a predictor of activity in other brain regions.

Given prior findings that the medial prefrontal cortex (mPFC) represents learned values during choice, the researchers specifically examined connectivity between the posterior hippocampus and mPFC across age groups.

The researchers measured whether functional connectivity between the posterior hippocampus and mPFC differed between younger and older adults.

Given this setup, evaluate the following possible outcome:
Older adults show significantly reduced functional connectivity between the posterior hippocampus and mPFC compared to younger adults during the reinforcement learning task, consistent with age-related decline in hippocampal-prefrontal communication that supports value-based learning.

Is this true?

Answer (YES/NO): YES